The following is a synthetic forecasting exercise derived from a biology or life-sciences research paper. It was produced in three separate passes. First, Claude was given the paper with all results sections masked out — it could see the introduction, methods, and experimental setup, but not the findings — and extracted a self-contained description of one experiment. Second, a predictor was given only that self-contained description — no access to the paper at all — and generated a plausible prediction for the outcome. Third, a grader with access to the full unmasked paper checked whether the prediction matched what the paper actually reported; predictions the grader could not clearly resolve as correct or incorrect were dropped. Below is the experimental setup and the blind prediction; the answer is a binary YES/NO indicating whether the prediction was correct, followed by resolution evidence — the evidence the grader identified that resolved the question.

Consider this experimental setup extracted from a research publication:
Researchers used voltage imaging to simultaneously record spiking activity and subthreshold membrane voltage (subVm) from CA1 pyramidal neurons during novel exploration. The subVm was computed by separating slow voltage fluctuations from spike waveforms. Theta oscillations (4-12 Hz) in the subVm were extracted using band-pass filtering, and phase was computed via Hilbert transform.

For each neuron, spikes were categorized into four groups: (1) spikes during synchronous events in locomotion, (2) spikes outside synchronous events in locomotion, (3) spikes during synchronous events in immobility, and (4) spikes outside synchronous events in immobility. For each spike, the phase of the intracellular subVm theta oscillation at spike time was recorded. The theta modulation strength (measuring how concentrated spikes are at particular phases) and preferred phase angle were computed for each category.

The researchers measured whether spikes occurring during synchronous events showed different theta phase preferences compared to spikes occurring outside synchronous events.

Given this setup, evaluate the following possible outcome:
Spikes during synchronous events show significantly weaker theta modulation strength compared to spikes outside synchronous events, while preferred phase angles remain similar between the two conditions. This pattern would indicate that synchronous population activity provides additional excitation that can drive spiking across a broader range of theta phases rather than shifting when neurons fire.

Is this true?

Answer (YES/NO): NO